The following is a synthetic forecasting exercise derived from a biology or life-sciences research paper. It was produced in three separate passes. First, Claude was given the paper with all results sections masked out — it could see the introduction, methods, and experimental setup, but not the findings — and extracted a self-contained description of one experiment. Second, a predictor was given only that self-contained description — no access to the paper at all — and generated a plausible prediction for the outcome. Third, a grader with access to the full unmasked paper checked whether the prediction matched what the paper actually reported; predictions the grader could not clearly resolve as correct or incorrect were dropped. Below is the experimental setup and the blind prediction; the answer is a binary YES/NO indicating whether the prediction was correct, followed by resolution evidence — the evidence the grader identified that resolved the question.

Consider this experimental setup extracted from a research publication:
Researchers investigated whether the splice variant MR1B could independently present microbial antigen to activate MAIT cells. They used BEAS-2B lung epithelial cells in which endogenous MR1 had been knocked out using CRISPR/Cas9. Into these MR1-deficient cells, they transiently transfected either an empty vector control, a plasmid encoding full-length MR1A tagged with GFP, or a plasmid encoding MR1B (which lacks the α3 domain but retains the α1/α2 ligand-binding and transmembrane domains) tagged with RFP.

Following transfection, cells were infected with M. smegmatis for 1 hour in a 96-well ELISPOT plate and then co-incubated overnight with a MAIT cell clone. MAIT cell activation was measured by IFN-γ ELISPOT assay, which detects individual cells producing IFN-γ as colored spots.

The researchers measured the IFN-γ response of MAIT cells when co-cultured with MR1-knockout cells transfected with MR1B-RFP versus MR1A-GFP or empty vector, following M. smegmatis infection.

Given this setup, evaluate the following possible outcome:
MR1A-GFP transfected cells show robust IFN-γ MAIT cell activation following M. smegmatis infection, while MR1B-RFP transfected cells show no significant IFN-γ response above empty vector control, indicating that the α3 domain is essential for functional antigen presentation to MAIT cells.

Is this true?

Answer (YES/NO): YES